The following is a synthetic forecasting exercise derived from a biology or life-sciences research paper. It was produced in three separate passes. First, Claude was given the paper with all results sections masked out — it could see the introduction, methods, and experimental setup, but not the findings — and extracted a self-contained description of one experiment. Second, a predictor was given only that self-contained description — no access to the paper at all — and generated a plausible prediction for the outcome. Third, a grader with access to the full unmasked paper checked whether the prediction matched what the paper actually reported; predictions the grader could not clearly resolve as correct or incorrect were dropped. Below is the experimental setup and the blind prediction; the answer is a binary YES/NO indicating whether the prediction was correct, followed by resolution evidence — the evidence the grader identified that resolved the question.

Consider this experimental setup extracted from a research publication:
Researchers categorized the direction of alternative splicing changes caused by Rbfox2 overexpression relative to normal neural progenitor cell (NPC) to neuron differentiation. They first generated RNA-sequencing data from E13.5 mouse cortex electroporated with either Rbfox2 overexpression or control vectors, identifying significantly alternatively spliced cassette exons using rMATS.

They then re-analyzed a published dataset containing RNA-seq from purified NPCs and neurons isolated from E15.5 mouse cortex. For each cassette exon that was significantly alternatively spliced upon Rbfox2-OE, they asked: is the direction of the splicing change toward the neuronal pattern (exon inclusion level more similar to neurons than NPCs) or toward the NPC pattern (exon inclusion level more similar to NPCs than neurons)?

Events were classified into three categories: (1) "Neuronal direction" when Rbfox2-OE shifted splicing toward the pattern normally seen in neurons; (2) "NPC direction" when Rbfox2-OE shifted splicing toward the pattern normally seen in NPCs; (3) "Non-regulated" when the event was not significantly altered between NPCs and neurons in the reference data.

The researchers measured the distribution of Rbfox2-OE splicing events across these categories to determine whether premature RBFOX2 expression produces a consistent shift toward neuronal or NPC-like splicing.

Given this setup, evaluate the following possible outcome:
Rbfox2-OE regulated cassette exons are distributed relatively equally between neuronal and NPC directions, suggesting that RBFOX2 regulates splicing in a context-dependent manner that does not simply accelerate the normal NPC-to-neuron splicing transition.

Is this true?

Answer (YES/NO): NO